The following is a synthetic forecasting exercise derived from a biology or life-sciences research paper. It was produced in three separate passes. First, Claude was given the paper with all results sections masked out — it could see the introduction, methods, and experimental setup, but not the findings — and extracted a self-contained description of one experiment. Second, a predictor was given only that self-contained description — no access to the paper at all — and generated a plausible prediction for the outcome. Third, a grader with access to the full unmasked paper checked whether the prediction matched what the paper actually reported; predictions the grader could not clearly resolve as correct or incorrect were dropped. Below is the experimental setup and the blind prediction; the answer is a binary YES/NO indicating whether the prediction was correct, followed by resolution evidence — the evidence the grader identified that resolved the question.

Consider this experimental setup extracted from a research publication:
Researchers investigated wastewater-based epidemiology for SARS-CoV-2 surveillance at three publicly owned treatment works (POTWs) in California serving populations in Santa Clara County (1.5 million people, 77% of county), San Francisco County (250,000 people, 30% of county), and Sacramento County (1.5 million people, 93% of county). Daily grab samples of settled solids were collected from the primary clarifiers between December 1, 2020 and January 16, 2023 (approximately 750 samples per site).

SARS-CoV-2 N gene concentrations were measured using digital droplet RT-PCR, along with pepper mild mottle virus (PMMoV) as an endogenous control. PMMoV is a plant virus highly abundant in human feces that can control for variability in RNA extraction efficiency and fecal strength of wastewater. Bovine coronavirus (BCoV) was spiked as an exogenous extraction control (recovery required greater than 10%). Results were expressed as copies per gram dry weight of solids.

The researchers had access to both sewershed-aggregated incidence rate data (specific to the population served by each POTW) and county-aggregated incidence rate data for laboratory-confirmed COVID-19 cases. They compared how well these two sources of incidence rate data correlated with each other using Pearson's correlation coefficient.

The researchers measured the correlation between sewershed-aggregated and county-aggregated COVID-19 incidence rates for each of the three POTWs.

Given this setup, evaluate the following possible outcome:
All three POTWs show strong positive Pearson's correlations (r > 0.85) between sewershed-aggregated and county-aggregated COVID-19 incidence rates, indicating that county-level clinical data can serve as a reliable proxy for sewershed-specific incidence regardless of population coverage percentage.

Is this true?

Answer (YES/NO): YES